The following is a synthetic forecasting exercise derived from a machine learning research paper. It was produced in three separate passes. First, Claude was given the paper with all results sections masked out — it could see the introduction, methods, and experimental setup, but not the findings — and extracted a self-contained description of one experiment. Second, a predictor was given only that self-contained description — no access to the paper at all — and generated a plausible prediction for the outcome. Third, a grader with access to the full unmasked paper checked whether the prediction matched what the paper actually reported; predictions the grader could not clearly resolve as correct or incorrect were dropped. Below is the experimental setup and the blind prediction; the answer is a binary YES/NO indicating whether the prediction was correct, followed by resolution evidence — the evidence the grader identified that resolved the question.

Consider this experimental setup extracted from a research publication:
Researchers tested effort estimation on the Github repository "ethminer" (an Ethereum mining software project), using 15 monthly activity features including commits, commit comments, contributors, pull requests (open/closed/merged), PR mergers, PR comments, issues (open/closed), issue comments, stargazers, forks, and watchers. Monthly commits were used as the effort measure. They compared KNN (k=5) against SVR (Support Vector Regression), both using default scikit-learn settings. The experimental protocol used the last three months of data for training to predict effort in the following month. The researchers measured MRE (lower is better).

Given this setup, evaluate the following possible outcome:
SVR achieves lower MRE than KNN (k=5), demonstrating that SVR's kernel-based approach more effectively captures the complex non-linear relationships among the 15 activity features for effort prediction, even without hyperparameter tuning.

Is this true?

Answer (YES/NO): NO